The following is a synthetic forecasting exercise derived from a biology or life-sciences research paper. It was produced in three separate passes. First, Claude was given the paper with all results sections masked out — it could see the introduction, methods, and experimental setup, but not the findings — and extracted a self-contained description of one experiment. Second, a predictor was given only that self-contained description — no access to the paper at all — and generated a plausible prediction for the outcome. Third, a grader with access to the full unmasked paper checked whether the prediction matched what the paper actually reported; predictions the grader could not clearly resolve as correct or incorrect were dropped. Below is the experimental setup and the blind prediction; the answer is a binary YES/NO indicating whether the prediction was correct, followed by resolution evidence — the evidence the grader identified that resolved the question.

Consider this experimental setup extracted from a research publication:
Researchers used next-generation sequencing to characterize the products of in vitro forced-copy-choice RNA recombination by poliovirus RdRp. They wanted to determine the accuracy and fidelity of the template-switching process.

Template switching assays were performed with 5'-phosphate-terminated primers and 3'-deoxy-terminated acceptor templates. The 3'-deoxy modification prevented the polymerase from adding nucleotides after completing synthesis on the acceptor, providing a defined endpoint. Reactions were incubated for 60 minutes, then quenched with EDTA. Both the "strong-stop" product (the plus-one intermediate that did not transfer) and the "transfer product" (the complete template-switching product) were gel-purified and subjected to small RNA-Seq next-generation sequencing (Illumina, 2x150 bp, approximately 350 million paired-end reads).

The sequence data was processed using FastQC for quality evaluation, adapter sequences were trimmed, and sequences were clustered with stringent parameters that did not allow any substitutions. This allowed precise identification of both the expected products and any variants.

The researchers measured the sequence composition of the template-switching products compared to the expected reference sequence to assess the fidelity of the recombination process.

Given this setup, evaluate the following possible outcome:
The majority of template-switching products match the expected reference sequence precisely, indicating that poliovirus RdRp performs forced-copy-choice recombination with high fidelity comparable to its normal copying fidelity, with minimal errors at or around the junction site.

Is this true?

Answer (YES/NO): NO